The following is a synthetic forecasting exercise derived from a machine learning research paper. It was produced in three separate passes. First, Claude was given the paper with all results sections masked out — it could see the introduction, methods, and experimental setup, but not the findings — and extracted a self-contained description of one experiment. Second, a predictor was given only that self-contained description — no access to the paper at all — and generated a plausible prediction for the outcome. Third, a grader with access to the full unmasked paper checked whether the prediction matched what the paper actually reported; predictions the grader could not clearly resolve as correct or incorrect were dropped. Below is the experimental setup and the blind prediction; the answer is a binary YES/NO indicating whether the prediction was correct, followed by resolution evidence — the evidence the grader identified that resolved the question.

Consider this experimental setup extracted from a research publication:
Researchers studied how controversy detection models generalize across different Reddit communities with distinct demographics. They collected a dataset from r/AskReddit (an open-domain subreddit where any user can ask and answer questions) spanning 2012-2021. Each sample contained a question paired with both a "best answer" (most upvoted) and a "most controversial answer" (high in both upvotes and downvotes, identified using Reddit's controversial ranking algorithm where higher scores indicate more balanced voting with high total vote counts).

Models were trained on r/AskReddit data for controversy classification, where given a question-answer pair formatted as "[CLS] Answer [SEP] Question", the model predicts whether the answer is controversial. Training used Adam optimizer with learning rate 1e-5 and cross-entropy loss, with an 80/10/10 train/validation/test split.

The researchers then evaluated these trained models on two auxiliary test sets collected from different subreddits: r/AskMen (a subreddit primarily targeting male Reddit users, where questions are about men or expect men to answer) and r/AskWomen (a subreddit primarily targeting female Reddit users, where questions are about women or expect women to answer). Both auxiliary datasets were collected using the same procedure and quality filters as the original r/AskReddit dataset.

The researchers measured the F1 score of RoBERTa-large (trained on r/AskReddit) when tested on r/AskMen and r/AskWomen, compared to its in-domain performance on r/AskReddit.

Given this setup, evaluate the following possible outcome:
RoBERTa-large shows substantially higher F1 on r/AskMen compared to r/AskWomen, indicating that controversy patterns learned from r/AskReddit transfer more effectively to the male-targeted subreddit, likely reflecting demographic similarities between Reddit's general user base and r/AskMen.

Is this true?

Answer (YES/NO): NO